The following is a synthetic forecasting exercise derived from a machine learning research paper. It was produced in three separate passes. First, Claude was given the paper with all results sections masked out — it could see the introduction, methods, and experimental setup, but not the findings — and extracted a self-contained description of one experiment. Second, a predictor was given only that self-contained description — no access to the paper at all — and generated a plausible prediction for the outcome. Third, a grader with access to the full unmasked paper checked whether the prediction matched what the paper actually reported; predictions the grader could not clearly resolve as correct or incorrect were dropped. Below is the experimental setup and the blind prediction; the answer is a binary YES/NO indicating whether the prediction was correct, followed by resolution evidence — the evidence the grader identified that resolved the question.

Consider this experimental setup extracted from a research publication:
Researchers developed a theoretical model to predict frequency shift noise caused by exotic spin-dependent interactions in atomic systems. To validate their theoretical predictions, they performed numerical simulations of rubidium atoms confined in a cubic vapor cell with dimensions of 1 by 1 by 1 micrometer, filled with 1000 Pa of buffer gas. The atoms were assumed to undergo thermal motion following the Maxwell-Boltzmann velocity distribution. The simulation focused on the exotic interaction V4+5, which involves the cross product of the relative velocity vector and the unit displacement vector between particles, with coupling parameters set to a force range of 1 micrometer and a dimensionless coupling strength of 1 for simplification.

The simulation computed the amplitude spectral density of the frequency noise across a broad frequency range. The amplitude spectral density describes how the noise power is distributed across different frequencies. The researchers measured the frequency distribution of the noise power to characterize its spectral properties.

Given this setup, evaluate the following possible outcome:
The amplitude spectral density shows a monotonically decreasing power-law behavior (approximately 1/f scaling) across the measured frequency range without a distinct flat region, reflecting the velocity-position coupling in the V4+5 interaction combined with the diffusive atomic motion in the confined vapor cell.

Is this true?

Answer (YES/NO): NO